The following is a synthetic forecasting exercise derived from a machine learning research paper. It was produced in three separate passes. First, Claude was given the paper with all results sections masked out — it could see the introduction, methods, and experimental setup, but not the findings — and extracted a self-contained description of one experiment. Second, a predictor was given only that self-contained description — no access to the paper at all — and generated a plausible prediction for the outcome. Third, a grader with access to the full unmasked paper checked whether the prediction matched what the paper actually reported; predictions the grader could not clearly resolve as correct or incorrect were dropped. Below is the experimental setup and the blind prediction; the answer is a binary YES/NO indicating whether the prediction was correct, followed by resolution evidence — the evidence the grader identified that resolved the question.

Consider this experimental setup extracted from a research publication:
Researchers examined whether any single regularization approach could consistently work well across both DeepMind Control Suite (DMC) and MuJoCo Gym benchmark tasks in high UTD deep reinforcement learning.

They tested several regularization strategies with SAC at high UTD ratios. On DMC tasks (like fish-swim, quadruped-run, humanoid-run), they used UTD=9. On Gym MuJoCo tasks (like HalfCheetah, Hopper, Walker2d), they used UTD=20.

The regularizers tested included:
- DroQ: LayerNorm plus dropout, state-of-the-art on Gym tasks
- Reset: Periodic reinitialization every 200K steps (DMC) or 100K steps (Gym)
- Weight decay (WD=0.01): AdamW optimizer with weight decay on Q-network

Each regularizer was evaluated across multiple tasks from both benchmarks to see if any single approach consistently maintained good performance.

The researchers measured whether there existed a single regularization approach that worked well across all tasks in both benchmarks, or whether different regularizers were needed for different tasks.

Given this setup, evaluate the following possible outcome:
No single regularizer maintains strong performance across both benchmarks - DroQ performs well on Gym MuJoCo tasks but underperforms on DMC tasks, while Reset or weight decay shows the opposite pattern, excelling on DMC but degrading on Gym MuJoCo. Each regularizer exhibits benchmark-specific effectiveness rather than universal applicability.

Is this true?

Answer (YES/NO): YES